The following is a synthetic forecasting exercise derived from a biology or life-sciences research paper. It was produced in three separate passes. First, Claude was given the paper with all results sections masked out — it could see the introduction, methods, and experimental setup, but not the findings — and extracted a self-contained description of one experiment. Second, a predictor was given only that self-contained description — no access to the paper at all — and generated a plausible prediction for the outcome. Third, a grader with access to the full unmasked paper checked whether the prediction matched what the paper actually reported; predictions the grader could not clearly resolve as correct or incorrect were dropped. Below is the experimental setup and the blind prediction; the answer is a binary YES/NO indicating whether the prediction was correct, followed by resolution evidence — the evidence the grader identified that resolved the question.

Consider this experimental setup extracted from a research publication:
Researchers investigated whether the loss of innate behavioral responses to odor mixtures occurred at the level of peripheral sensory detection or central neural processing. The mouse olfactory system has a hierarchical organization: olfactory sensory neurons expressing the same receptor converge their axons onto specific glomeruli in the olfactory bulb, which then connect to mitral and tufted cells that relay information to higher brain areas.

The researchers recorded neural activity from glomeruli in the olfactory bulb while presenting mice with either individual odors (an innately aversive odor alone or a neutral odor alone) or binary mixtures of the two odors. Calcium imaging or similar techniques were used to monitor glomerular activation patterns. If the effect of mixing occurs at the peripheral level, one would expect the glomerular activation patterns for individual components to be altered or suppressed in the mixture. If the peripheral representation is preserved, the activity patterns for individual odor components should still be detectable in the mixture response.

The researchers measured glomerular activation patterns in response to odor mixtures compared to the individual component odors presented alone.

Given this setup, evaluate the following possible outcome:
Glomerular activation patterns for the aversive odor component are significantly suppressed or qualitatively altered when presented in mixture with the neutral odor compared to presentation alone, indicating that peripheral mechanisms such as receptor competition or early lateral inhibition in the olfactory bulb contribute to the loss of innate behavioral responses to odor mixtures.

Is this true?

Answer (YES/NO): NO